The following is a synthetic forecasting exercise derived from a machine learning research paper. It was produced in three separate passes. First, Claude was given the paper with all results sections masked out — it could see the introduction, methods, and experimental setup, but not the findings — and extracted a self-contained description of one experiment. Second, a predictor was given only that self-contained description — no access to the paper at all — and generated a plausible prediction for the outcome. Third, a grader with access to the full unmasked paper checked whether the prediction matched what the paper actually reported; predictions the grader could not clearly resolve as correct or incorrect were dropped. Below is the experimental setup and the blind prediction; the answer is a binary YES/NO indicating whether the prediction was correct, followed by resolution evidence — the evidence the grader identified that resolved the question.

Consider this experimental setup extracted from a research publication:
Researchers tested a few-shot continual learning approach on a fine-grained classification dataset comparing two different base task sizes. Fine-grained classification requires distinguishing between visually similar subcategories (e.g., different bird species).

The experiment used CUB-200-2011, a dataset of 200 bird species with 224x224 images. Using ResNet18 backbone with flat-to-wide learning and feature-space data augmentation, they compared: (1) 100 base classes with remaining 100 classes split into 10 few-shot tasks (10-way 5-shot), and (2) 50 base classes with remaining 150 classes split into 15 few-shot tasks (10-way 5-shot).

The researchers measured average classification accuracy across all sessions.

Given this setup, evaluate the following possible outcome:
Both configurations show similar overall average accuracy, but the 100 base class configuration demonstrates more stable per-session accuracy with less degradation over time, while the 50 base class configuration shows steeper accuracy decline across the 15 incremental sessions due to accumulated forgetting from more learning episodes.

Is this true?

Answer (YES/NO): NO